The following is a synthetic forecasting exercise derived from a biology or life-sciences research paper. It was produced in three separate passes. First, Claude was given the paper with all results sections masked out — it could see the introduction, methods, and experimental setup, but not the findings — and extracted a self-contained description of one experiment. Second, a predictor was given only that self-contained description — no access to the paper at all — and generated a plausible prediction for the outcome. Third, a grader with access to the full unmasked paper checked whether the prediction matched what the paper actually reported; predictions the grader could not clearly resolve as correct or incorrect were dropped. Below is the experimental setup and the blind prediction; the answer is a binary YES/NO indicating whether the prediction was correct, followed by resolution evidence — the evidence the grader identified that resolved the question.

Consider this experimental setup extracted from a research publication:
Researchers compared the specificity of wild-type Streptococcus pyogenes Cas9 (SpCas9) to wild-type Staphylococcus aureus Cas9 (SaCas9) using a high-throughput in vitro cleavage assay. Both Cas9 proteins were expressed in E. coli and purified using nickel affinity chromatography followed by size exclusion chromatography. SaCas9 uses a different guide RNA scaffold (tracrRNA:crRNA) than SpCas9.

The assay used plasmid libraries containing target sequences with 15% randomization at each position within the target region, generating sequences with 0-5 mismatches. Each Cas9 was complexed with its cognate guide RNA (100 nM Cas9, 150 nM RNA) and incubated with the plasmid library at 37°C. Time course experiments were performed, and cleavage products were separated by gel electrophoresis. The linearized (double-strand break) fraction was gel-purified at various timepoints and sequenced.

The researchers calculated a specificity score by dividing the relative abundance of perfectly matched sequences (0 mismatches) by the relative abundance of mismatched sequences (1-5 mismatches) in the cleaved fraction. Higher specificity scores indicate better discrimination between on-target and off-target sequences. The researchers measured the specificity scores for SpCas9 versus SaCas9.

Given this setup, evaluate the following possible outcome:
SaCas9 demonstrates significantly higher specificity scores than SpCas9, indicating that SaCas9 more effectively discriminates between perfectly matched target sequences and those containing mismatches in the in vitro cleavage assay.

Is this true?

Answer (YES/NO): NO